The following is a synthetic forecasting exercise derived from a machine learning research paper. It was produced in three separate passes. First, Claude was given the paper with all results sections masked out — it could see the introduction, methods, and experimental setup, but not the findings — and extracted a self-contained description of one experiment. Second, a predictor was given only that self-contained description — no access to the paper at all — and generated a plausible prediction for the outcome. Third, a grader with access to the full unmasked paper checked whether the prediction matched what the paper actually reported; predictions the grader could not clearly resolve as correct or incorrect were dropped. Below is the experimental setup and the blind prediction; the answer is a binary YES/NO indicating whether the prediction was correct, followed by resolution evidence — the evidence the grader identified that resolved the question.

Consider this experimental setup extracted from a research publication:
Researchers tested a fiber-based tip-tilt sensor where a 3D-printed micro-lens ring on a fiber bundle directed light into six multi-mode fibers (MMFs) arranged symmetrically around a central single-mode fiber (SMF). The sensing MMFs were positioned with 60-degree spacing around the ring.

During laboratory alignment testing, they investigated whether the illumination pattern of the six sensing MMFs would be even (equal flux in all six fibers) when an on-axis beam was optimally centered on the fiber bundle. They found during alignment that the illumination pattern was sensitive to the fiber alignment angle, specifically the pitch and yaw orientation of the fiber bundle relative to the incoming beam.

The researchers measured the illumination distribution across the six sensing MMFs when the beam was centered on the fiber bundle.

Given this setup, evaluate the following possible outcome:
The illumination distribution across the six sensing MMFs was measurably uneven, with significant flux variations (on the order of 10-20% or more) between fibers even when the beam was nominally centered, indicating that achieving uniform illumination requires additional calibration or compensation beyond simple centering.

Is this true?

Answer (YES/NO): YES